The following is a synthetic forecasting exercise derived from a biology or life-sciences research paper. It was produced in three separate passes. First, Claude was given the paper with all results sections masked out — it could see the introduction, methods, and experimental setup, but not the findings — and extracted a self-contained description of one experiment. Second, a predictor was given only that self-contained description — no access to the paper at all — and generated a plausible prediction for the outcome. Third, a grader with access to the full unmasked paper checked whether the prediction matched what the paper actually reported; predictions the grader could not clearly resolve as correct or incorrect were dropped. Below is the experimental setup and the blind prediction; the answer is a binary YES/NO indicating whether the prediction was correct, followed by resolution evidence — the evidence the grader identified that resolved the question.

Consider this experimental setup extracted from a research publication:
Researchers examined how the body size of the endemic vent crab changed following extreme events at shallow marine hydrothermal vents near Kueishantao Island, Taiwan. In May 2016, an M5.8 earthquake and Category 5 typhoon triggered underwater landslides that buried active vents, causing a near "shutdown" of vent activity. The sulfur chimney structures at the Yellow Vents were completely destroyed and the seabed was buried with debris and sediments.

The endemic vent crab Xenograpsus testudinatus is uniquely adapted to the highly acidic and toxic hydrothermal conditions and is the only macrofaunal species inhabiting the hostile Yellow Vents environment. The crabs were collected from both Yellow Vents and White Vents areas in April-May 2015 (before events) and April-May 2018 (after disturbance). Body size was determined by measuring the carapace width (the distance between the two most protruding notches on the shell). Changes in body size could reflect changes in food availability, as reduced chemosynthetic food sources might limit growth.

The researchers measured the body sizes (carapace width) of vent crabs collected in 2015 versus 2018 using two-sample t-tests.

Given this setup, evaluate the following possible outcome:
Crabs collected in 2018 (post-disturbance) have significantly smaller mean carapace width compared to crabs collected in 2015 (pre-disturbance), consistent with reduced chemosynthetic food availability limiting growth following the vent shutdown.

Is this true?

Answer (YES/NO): NO